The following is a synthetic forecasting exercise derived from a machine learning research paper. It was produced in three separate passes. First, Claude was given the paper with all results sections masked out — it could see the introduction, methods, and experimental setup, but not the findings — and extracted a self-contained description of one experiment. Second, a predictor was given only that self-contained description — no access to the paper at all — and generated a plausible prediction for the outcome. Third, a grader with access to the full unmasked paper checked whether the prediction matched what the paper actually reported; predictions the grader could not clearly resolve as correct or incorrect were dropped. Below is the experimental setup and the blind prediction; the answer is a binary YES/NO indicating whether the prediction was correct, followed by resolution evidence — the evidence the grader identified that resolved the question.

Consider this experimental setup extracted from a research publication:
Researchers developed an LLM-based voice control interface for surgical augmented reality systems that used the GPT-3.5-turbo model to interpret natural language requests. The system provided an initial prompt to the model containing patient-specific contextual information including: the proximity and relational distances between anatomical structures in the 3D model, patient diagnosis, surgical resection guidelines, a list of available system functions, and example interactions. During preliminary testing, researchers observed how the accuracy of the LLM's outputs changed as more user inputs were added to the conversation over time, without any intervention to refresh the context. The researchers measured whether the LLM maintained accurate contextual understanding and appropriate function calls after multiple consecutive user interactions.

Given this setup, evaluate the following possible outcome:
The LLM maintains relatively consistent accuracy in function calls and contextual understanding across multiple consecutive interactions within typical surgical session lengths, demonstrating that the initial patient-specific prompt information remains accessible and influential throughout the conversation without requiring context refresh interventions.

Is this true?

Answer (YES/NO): NO